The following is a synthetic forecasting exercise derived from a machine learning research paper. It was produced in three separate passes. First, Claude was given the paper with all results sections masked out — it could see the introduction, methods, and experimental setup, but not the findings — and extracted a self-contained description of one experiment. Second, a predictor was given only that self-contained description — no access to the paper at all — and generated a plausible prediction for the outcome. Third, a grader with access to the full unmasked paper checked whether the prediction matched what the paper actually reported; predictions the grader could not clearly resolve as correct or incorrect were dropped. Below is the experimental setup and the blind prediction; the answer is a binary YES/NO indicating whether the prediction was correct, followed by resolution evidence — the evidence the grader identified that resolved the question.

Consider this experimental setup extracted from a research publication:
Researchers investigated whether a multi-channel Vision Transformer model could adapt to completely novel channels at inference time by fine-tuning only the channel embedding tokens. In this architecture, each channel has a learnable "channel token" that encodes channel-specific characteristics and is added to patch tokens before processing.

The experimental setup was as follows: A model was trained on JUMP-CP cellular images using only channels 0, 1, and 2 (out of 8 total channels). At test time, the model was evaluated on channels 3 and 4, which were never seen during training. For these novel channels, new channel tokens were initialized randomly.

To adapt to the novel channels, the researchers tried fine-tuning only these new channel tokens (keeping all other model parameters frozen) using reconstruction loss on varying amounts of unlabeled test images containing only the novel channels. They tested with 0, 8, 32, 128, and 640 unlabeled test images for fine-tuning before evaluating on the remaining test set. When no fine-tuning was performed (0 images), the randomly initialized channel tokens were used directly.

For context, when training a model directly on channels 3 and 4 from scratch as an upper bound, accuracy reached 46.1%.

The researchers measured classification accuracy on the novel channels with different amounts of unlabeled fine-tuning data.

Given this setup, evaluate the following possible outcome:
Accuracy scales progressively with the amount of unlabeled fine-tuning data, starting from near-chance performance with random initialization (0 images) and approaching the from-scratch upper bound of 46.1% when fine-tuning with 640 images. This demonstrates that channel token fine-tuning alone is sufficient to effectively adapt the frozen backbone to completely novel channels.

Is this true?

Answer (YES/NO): NO